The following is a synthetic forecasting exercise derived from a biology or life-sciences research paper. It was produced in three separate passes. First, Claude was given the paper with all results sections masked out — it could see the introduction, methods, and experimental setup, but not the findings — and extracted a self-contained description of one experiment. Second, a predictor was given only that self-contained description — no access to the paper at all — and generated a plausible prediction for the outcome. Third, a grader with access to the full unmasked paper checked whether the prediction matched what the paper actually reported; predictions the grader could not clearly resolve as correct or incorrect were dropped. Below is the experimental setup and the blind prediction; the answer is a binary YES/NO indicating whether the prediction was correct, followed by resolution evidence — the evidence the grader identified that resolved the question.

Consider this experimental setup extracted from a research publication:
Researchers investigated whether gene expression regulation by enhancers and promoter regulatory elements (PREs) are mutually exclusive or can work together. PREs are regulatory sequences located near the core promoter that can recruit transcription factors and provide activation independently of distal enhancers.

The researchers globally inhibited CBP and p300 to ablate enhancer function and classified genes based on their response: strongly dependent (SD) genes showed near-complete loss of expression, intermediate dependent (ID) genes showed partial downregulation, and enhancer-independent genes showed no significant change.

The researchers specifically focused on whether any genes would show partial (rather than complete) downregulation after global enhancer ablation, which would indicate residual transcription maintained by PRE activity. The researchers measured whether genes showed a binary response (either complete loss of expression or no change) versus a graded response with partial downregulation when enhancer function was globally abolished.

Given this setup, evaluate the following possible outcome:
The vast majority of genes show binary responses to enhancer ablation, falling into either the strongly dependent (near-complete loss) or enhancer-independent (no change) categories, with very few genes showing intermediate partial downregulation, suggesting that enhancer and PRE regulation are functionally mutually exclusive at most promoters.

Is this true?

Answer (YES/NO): NO